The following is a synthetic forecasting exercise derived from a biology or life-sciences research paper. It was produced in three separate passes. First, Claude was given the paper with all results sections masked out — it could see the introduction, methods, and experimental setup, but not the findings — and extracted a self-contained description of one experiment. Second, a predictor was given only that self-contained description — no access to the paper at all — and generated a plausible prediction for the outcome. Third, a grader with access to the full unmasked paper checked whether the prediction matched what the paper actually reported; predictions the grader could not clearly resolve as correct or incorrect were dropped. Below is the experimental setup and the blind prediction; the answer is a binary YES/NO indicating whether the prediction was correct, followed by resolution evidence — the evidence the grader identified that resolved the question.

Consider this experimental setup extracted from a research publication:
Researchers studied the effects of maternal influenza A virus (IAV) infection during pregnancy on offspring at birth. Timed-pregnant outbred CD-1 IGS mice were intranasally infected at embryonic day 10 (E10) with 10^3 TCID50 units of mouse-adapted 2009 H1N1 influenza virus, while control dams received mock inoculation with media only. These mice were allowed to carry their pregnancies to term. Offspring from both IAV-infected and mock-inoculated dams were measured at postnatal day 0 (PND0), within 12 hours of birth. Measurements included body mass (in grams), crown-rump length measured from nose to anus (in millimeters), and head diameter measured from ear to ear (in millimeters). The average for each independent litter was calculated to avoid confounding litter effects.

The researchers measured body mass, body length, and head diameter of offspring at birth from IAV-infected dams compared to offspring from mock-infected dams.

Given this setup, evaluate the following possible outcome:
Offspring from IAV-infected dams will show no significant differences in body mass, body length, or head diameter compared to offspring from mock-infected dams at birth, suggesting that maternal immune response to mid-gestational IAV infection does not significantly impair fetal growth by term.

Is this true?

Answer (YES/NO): NO